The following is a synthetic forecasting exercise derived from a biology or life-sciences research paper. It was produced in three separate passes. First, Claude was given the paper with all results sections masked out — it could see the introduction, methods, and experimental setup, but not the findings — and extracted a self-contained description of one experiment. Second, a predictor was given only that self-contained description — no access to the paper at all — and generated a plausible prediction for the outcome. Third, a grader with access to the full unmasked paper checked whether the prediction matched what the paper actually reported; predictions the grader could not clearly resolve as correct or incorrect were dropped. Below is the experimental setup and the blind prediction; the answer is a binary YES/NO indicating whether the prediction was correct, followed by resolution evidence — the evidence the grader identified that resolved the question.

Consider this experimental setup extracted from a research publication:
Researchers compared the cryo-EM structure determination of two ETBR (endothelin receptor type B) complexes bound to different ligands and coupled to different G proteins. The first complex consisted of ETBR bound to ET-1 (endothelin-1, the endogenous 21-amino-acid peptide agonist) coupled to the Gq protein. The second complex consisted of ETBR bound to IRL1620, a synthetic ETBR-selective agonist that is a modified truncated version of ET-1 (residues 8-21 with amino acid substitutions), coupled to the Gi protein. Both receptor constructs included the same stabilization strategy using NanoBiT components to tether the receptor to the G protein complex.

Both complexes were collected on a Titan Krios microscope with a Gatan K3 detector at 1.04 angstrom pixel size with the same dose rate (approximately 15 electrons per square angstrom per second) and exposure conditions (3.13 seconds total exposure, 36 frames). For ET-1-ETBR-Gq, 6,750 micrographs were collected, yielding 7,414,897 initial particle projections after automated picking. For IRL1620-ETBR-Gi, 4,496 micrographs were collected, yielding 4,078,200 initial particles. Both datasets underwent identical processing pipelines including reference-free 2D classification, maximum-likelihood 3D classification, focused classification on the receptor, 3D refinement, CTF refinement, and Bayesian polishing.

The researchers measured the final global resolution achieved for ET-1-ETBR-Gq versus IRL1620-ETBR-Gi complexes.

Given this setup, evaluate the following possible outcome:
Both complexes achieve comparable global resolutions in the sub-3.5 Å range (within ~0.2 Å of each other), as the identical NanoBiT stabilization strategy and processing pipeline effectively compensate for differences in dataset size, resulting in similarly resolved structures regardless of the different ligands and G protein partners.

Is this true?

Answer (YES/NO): NO